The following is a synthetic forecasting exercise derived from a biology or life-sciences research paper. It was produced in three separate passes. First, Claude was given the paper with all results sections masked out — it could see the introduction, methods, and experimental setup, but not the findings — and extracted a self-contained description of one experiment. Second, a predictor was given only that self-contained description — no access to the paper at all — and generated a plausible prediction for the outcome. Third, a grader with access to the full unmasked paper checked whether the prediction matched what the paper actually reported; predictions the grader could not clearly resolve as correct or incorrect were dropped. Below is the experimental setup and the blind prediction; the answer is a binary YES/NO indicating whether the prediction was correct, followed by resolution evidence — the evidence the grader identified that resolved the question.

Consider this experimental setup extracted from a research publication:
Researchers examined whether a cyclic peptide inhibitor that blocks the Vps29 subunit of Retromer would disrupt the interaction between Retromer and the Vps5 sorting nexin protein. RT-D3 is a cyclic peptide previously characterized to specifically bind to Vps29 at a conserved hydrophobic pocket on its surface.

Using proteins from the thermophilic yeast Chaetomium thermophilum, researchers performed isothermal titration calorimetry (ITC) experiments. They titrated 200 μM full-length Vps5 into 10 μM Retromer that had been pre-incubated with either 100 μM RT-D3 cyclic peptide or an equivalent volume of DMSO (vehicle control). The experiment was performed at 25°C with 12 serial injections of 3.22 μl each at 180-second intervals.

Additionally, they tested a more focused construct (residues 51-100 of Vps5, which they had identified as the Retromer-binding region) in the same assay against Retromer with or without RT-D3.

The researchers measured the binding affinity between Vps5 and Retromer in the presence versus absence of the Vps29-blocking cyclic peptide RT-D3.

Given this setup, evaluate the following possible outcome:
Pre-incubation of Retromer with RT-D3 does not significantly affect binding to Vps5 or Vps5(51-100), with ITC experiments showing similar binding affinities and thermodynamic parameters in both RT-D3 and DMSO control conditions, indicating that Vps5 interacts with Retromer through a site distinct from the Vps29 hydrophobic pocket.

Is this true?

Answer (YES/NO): NO